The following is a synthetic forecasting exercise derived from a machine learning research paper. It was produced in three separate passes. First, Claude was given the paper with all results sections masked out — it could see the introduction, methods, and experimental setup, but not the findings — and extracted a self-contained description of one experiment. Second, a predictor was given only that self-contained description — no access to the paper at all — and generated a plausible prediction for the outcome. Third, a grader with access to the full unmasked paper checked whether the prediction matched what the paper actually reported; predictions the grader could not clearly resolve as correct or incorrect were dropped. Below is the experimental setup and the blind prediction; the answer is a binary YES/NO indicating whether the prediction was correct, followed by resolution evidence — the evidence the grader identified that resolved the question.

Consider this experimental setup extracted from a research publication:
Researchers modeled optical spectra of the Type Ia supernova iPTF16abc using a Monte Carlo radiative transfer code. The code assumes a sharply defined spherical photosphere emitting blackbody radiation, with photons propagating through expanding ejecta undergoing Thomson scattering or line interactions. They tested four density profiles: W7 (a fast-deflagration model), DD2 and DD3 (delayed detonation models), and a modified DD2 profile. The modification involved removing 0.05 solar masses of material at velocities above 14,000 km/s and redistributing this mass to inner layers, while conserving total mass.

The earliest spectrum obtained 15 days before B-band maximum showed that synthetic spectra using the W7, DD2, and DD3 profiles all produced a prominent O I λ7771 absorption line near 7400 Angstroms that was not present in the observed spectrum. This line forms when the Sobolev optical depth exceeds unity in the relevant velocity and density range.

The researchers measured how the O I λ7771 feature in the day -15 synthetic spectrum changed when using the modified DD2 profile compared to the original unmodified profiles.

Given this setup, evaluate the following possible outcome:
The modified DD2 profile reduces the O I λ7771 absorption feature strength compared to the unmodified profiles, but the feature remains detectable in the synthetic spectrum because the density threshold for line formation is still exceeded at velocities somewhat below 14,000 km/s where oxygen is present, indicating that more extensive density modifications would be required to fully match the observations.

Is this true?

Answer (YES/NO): NO